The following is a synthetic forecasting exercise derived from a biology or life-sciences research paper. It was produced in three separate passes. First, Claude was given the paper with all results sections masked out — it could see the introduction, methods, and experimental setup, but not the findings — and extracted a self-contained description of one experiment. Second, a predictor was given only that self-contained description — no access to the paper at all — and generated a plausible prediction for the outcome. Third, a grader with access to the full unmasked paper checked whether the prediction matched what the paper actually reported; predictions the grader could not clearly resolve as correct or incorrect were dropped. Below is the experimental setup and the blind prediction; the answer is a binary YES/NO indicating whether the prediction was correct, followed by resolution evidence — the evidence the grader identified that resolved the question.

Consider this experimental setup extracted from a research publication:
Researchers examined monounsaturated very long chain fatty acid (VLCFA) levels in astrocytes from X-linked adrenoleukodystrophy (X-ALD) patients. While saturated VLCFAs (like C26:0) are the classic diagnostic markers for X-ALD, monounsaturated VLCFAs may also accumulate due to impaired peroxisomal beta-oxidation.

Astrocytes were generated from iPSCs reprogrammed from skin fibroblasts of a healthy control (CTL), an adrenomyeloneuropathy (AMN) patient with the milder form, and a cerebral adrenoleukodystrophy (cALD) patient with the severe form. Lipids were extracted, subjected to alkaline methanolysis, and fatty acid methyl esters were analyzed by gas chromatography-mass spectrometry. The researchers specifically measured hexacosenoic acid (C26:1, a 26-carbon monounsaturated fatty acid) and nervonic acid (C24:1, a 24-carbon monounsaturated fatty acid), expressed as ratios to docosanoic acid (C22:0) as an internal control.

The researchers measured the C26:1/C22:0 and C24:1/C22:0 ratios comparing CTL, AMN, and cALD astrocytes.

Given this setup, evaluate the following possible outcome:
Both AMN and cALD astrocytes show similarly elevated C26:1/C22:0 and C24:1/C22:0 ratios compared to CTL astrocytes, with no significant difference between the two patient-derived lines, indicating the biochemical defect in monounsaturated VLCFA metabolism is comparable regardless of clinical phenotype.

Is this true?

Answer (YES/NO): NO